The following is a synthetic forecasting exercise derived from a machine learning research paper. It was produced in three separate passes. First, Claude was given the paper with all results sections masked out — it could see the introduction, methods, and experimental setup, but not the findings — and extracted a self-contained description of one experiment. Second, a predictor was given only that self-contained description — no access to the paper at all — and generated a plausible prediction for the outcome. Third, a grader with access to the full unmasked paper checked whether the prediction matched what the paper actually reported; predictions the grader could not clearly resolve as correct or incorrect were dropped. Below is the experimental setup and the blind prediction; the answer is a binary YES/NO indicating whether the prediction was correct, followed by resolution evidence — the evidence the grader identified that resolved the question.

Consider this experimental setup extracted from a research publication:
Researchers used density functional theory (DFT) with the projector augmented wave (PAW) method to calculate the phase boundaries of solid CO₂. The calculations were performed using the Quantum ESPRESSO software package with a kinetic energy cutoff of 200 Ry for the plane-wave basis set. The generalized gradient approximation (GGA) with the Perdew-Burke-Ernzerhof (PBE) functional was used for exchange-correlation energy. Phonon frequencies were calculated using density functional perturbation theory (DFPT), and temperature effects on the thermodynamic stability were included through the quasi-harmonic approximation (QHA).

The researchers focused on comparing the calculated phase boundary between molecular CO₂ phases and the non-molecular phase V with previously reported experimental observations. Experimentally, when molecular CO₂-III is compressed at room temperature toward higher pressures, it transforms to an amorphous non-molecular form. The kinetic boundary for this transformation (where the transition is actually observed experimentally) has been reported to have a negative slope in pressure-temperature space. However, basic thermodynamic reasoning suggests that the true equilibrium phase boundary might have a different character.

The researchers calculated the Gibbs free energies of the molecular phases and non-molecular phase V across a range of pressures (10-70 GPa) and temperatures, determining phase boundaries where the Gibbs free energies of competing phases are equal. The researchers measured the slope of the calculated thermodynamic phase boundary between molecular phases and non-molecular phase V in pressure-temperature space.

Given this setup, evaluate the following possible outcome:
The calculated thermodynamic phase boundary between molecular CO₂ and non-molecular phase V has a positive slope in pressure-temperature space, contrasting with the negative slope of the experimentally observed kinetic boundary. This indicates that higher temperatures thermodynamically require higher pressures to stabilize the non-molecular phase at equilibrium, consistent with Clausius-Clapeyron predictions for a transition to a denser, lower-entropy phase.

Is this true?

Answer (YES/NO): YES